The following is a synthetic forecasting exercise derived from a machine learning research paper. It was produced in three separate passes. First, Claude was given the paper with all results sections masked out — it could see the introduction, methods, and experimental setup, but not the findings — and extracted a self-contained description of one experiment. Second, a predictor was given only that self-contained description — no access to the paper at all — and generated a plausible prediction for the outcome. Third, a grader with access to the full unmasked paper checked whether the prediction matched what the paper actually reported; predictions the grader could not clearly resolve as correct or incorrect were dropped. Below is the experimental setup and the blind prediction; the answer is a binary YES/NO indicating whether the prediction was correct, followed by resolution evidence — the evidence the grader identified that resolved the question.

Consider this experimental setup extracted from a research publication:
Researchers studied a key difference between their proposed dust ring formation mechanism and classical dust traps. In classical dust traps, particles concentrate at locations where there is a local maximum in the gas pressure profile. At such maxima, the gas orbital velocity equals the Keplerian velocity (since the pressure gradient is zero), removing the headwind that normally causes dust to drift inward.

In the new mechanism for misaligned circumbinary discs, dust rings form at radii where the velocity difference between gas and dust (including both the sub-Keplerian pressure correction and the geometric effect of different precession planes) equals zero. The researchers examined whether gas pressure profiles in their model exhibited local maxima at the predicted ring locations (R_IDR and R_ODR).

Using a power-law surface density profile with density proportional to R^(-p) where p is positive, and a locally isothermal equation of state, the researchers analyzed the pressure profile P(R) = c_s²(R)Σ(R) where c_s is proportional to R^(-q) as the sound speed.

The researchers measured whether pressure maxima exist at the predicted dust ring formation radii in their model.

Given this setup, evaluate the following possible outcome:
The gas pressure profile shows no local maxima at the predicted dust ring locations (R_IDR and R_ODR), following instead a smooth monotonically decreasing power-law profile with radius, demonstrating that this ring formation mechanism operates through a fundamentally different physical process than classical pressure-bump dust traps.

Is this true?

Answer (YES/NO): YES